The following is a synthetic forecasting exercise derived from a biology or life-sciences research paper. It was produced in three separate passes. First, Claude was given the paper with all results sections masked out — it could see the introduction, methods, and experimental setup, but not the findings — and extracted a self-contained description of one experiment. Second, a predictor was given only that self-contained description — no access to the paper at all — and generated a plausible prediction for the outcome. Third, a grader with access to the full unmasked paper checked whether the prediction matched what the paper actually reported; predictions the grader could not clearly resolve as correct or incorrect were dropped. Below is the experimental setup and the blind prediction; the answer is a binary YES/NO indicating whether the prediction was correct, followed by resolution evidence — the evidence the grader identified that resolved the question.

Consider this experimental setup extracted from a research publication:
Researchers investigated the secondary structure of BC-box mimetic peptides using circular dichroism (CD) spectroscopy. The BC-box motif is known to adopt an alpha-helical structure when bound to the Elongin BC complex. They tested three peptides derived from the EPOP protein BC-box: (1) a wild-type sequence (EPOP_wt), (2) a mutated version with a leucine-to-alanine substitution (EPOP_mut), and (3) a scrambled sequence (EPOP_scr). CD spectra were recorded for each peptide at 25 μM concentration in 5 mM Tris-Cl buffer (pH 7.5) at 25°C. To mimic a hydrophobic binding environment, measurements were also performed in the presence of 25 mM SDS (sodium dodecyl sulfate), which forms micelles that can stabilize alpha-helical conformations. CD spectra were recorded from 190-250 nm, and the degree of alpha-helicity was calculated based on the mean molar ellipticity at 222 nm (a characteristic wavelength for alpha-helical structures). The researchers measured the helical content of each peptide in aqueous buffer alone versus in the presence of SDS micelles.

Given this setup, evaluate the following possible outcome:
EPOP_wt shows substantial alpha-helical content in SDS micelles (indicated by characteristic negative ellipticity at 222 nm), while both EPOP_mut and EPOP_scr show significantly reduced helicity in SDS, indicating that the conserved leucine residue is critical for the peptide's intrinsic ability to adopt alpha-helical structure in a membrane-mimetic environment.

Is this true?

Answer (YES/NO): NO